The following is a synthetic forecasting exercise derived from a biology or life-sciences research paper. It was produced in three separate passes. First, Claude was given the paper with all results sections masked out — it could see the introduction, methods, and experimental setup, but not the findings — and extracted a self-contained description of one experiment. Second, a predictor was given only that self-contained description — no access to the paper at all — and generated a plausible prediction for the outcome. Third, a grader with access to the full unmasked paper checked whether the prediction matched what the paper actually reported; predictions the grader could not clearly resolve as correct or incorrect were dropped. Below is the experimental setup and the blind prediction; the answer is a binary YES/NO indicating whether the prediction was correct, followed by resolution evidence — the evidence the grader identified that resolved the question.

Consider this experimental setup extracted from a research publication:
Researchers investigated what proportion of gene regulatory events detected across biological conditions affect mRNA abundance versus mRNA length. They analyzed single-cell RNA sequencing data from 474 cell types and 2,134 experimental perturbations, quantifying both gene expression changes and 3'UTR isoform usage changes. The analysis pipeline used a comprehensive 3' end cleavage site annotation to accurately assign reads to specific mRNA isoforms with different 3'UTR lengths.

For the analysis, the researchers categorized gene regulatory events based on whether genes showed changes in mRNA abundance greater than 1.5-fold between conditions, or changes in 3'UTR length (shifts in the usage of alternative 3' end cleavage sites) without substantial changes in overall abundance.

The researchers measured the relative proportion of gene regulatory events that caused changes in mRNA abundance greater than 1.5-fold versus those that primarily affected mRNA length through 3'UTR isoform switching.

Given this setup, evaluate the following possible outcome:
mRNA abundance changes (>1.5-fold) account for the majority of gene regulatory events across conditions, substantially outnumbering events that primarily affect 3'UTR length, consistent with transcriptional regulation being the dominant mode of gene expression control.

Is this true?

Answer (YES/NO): NO